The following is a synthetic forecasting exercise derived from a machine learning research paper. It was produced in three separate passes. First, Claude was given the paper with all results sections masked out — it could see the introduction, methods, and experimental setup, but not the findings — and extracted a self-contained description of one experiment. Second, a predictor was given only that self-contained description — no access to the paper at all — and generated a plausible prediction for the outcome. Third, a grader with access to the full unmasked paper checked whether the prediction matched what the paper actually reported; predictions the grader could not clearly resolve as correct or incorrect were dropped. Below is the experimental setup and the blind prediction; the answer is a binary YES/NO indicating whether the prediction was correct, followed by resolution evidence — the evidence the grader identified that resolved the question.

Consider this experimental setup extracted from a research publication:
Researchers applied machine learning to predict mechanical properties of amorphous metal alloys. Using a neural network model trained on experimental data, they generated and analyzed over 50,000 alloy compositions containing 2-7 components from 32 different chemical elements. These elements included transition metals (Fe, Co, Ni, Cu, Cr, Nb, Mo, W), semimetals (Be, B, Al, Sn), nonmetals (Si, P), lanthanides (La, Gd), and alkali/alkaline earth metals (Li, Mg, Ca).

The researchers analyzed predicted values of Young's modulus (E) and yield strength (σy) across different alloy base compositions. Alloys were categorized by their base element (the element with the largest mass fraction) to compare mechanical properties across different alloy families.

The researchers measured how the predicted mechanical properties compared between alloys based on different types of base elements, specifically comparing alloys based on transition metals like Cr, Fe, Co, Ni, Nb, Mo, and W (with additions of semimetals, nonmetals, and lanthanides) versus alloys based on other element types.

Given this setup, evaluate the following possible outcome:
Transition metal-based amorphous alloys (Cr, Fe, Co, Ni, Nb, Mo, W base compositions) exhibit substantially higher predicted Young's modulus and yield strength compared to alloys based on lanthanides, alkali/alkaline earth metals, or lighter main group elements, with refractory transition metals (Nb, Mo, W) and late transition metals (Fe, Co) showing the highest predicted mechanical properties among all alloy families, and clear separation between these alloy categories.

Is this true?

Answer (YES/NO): YES